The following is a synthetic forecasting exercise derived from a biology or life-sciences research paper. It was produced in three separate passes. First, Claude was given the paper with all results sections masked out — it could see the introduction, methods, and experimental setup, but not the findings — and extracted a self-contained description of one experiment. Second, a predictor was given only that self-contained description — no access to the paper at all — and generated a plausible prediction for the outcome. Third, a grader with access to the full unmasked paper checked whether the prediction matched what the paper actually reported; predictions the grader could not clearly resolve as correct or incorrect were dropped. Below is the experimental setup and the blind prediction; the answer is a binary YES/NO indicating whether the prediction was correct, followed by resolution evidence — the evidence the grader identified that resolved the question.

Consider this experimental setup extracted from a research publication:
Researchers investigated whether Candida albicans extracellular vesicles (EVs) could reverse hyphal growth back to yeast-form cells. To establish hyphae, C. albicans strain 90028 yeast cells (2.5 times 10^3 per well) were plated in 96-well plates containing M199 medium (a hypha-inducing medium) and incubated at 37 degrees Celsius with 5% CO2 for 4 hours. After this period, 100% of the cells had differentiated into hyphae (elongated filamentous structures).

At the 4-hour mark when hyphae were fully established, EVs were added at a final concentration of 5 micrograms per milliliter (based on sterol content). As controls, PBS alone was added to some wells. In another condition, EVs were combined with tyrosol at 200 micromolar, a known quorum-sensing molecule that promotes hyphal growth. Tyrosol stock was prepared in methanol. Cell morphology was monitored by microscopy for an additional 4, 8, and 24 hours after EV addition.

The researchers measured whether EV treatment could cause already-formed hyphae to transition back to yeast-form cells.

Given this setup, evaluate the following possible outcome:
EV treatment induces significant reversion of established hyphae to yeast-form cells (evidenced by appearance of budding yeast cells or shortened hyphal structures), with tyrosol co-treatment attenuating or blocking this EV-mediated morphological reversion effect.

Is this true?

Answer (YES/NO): NO